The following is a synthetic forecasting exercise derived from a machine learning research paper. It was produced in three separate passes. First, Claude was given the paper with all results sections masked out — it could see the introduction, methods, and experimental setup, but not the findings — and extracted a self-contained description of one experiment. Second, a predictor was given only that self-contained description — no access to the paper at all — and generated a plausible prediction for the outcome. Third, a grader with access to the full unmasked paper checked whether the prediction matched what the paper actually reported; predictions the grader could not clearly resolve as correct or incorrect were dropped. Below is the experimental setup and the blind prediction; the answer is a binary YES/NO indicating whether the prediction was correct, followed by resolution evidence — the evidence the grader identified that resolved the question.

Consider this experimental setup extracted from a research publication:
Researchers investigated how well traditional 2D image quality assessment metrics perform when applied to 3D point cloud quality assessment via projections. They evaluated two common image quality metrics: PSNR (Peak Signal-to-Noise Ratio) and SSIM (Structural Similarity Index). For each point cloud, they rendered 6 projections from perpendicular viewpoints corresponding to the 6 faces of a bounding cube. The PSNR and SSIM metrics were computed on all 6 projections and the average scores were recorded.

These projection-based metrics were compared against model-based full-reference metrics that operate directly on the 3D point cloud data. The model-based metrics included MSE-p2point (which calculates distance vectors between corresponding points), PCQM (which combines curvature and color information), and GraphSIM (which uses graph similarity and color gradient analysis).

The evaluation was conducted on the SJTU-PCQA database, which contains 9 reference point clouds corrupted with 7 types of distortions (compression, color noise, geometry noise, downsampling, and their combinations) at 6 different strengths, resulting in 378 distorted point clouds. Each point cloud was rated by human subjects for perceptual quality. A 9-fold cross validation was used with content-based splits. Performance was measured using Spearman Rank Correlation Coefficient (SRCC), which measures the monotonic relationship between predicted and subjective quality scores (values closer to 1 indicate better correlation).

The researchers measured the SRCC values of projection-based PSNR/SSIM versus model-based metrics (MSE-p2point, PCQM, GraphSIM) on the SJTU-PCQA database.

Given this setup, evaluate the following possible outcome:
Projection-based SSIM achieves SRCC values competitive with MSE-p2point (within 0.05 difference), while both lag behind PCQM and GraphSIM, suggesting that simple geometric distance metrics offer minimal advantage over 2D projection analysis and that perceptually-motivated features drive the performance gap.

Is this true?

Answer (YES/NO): NO